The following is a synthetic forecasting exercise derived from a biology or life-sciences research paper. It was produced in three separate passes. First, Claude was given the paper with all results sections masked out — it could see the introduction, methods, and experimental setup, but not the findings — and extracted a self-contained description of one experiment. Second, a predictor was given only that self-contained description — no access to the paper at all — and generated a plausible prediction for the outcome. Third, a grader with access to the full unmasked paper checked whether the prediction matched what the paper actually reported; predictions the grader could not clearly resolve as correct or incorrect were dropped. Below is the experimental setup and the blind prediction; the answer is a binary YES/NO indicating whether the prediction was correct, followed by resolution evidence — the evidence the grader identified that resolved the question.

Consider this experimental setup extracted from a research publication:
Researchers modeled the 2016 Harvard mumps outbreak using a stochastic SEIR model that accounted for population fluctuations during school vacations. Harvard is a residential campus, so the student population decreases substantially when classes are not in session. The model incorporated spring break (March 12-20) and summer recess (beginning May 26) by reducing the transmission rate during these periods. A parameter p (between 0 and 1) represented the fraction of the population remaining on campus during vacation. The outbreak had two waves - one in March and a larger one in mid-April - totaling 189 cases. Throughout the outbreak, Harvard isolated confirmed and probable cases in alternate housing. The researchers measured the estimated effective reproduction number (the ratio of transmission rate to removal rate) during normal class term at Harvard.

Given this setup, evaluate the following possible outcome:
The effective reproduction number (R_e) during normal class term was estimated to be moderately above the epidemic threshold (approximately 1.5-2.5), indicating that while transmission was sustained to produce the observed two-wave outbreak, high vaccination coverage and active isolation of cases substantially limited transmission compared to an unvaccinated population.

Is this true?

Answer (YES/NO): YES